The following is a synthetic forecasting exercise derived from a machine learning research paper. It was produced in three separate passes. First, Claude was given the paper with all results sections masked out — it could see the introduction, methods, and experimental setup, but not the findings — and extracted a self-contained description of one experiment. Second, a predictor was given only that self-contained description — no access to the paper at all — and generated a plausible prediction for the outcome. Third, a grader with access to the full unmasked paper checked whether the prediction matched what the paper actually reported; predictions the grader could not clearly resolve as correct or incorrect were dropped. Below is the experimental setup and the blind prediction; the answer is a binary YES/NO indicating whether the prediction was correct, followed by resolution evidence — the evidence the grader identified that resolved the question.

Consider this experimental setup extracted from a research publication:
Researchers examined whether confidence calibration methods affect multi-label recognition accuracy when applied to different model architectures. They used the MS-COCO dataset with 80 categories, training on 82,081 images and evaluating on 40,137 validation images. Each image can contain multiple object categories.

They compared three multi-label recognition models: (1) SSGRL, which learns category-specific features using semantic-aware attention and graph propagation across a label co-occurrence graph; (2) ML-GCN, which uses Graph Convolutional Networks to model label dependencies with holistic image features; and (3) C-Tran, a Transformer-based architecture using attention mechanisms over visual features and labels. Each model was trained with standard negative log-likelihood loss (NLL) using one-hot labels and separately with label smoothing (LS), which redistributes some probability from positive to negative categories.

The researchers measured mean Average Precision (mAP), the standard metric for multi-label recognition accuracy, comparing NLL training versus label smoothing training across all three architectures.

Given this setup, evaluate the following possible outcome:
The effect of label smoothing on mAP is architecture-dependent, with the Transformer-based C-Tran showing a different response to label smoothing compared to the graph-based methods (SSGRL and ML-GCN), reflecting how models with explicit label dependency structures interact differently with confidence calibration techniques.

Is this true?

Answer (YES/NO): NO